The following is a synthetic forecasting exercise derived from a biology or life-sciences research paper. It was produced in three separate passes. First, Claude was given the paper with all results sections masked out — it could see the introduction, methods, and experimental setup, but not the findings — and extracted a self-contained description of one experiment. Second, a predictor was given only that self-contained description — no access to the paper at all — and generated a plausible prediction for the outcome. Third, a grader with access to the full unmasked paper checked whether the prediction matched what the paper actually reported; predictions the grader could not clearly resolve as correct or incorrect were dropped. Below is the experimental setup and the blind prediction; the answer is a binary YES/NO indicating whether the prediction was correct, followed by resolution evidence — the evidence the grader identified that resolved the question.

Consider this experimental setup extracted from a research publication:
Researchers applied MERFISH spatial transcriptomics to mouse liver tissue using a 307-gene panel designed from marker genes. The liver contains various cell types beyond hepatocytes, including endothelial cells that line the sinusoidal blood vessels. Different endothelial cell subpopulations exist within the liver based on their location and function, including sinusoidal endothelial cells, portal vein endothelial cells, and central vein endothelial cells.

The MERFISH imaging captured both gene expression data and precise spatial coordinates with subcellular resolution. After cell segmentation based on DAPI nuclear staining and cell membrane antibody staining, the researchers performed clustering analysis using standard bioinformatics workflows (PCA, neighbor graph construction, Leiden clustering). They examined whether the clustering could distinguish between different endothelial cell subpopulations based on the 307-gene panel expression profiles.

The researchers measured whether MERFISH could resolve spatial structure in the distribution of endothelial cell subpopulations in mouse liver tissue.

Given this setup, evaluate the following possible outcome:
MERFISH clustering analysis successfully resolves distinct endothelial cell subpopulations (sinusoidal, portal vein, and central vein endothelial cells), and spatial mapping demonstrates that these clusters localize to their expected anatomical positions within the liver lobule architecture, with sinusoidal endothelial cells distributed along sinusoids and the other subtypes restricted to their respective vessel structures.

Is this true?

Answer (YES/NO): NO